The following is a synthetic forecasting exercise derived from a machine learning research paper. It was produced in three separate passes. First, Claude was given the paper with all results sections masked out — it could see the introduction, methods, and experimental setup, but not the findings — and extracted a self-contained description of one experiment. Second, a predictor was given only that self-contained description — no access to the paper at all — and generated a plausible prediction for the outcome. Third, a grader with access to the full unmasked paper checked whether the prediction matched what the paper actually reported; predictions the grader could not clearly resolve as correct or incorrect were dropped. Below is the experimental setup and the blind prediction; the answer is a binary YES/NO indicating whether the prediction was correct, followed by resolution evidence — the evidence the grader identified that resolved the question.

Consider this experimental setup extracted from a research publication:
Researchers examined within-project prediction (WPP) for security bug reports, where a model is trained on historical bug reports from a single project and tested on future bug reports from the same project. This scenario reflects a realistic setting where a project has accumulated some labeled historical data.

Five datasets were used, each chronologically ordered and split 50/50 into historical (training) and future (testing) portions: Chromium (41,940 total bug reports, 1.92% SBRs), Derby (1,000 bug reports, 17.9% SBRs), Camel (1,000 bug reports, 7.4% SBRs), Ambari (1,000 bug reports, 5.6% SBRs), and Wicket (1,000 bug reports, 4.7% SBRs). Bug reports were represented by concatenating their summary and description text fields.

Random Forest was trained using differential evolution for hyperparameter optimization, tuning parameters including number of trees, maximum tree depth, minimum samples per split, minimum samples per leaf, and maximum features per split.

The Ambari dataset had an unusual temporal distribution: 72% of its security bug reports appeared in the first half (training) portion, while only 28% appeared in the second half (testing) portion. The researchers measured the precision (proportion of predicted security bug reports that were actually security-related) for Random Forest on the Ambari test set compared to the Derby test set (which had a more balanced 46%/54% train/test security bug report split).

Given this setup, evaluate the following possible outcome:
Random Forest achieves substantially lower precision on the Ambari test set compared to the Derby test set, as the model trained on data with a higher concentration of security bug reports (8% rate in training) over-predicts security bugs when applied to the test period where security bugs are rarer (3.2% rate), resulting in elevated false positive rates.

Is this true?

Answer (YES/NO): NO